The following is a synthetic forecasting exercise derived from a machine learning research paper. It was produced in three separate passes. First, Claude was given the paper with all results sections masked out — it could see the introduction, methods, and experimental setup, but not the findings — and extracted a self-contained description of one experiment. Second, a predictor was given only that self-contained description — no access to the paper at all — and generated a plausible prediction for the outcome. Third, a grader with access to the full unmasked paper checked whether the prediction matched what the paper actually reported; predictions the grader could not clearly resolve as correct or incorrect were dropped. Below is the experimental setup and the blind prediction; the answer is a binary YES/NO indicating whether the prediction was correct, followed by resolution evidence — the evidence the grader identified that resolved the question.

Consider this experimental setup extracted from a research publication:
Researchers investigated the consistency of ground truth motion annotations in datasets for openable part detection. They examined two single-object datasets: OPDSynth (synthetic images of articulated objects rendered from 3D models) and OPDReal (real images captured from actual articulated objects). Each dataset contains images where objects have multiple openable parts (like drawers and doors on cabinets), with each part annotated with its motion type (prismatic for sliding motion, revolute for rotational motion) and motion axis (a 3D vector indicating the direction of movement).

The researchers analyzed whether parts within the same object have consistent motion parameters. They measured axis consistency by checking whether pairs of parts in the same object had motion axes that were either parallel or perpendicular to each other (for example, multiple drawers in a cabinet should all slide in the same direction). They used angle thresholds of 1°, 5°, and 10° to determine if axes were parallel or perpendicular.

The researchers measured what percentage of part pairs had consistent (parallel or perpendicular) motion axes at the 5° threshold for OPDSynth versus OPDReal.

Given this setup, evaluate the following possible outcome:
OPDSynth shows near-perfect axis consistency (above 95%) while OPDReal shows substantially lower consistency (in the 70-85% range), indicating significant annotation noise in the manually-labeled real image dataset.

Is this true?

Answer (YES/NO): NO